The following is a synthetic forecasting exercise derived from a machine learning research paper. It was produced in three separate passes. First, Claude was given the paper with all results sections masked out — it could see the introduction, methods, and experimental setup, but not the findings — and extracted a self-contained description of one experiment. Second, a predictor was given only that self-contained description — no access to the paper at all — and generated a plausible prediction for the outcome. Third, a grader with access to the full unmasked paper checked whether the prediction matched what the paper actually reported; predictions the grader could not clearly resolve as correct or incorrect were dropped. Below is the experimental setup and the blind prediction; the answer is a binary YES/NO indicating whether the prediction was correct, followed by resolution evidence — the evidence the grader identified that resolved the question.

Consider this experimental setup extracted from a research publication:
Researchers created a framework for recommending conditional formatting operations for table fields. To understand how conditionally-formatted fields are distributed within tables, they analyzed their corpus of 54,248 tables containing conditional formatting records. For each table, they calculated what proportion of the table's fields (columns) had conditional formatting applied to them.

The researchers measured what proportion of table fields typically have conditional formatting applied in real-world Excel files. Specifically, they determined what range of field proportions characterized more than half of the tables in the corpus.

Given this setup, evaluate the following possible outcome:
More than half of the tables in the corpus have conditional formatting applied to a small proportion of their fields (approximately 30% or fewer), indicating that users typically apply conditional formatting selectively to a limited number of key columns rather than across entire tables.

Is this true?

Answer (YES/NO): NO